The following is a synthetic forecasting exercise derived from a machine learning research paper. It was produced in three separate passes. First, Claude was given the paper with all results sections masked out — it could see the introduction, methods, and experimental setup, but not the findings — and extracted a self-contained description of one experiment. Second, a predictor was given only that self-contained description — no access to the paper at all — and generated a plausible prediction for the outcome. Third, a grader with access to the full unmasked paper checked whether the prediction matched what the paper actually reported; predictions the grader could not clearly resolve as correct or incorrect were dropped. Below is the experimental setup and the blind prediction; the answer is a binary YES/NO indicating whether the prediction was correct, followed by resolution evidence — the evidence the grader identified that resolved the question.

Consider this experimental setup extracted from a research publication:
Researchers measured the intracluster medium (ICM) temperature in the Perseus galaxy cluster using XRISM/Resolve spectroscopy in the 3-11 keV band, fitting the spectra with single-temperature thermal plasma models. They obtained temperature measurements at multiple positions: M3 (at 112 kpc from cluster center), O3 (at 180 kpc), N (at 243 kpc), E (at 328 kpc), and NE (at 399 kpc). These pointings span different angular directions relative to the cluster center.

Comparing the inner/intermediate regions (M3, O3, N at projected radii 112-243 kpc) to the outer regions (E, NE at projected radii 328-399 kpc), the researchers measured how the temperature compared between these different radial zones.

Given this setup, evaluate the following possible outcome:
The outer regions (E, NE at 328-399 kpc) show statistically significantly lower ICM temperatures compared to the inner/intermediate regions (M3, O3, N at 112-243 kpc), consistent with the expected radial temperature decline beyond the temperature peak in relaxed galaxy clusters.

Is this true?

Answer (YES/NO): YES